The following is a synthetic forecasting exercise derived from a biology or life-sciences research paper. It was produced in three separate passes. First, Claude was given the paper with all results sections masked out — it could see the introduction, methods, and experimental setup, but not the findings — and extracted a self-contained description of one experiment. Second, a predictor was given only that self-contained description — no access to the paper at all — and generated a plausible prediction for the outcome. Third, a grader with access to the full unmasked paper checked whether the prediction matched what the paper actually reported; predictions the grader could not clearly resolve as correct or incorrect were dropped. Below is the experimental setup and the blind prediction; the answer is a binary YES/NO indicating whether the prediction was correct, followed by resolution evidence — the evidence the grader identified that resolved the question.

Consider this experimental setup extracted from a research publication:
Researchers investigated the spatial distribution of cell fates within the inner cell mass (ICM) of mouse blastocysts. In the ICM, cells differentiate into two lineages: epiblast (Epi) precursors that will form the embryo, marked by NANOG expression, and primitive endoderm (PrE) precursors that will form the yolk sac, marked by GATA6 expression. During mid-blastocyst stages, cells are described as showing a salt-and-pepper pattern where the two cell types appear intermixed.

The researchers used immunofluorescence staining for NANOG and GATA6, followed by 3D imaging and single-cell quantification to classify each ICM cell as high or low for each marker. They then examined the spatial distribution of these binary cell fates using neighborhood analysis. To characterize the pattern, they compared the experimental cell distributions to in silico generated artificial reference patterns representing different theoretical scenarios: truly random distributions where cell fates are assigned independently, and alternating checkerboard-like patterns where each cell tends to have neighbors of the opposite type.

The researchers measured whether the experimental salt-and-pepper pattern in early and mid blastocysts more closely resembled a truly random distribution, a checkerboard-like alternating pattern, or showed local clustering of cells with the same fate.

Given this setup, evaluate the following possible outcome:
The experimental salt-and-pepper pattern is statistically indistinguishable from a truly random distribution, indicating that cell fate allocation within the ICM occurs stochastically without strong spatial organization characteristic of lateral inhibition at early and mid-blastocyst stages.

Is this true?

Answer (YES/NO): NO